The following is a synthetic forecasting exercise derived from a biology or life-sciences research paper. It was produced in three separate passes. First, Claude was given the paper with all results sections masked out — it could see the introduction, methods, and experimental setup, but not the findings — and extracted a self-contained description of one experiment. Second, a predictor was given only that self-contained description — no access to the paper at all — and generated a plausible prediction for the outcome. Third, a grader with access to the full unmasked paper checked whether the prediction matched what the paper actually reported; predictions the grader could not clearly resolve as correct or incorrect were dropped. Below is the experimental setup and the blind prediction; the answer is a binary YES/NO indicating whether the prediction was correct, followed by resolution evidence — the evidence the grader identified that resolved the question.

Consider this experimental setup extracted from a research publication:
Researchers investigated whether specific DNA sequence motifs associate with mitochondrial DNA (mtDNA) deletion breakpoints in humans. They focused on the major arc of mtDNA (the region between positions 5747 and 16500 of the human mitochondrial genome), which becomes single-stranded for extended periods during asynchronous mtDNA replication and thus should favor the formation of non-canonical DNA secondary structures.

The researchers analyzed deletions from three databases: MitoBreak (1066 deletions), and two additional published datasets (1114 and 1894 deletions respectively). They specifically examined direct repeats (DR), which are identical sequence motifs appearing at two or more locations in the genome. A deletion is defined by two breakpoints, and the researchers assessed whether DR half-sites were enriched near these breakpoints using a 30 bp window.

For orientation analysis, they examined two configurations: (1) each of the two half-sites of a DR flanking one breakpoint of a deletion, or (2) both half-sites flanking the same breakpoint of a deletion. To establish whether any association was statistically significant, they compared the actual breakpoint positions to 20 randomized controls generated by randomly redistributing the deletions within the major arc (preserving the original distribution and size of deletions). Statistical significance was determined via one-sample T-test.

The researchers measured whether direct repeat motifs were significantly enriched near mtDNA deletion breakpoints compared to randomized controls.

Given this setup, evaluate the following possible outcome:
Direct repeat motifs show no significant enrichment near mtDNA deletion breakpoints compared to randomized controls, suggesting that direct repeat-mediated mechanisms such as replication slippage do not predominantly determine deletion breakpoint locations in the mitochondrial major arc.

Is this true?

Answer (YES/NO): NO